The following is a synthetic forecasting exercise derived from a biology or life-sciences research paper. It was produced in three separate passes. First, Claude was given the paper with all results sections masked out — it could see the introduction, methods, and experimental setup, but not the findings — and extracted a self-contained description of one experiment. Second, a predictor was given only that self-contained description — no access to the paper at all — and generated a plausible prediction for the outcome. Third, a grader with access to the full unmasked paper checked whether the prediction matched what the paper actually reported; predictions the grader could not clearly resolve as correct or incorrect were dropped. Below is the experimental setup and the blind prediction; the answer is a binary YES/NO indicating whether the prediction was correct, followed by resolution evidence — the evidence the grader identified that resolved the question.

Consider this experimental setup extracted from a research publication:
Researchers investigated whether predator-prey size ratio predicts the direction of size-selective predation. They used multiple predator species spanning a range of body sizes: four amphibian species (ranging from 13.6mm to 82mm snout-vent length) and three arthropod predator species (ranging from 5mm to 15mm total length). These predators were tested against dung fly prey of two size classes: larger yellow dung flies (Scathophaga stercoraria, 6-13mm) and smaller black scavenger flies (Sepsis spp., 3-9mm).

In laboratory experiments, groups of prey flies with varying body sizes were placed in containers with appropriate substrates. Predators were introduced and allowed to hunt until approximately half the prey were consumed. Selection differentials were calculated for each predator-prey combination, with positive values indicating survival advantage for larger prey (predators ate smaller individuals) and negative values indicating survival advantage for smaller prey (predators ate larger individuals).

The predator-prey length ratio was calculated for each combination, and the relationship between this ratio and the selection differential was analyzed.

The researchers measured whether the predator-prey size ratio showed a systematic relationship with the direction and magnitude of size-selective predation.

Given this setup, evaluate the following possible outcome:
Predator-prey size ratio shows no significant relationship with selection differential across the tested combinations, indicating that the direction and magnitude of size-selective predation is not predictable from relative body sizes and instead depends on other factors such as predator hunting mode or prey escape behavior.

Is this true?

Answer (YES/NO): NO